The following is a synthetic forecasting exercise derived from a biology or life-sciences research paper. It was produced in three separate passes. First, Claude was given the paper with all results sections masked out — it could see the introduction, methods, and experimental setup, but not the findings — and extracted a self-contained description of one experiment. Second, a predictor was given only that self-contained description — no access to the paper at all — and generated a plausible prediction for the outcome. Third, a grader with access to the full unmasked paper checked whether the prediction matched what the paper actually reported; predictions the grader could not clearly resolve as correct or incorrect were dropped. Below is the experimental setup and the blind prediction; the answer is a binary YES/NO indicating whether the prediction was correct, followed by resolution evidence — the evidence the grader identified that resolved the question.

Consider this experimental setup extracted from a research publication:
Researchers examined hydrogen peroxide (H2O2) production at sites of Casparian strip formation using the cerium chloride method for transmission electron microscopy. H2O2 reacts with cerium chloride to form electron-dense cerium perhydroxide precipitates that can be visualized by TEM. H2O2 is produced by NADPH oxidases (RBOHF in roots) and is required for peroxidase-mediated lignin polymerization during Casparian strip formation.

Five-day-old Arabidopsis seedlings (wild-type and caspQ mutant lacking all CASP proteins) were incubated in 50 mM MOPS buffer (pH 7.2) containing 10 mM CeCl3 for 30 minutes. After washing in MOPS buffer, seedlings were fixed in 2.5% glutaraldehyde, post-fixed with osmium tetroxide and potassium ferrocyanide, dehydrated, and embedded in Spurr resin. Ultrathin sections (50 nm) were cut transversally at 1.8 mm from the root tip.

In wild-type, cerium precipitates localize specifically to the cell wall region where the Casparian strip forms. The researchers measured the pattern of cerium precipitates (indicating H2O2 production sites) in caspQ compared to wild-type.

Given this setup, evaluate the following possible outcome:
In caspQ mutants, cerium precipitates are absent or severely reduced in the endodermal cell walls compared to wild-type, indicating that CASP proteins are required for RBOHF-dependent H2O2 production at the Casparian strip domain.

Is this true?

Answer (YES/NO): NO